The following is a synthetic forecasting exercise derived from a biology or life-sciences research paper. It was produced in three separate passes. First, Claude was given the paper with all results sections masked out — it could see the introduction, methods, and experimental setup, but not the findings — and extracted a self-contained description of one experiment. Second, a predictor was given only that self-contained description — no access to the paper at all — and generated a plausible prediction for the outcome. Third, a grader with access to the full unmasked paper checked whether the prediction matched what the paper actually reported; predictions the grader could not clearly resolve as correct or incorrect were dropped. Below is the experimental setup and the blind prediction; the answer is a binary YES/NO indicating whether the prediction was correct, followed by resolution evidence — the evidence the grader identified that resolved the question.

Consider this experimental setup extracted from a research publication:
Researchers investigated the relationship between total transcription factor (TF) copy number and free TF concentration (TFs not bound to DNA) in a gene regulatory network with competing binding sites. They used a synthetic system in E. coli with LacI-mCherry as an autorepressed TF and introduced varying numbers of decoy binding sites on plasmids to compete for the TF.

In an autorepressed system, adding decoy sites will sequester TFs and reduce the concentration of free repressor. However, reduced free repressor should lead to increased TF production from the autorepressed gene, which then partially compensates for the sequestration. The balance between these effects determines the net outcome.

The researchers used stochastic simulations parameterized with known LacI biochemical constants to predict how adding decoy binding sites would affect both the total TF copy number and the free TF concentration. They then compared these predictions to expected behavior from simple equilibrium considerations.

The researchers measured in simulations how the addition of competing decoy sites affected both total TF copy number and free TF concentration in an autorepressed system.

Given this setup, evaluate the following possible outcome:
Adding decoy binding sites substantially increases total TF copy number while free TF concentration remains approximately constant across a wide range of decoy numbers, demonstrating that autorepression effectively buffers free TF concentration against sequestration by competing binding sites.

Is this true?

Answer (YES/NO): NO